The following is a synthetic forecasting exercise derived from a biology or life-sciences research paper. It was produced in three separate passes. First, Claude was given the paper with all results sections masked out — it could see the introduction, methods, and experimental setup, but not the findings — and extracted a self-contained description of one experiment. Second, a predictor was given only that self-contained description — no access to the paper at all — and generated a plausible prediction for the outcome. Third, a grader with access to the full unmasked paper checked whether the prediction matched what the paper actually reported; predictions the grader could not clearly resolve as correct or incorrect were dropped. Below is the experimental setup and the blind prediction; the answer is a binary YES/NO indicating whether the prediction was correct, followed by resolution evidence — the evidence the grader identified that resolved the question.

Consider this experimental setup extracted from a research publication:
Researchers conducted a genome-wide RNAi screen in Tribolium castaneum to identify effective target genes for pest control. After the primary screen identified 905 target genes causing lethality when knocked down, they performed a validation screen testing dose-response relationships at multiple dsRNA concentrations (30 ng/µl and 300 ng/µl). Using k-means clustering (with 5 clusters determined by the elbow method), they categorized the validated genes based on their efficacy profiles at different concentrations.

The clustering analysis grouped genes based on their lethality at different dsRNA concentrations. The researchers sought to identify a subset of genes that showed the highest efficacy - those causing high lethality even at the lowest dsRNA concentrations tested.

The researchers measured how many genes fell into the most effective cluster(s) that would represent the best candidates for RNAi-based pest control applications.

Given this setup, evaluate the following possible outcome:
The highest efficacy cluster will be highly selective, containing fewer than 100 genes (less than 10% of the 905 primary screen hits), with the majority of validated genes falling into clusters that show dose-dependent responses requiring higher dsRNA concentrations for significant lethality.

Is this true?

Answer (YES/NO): NO